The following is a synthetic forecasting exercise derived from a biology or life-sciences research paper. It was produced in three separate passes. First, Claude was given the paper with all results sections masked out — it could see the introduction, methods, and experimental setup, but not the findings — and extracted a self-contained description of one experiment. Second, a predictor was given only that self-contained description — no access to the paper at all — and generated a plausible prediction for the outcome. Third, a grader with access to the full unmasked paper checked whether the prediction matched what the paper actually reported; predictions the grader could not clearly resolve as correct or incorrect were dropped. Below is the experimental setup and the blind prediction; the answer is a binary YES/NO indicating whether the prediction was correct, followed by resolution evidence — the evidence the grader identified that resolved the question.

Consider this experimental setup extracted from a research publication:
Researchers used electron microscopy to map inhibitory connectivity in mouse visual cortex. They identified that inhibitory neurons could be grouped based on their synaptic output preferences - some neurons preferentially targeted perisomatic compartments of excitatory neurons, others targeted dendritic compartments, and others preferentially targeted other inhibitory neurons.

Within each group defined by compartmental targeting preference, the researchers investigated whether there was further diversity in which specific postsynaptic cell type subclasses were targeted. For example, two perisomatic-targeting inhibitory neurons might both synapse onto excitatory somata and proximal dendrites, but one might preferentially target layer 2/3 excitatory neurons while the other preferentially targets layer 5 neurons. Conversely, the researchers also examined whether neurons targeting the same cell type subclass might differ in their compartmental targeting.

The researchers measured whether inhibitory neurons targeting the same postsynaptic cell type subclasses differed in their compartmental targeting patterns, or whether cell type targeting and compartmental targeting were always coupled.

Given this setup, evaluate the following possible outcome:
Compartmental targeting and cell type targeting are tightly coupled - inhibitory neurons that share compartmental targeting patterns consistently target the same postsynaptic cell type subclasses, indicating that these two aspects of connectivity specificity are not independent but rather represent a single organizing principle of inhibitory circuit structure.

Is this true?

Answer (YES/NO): NO